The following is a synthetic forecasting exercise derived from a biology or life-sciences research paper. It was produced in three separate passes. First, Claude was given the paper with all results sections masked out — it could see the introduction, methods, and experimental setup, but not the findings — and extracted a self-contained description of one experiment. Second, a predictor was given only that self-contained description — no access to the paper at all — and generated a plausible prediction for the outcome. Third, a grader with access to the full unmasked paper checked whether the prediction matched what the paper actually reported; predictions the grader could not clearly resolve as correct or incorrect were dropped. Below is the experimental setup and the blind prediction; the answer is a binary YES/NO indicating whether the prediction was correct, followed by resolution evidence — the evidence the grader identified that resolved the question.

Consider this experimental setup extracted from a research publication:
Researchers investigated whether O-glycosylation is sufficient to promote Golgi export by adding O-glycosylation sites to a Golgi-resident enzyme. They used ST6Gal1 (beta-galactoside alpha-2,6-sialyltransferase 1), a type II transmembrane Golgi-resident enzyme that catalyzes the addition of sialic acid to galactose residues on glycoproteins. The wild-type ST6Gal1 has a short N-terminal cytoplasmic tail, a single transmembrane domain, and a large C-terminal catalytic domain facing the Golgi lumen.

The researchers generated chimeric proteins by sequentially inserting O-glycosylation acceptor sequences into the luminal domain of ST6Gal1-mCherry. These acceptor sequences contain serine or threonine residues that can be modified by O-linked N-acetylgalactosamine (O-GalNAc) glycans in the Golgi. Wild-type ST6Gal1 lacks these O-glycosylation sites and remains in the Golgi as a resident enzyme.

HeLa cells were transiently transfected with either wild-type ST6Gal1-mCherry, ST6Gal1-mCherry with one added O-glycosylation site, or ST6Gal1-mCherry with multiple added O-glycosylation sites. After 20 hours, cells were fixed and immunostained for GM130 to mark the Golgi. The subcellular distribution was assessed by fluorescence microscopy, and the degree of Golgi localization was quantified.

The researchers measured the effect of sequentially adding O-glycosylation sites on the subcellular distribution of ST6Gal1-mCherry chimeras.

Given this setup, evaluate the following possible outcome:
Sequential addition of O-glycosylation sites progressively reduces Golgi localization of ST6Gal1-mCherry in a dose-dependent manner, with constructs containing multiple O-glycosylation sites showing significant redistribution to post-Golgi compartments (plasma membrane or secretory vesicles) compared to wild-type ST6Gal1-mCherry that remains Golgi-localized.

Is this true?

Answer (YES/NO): YES